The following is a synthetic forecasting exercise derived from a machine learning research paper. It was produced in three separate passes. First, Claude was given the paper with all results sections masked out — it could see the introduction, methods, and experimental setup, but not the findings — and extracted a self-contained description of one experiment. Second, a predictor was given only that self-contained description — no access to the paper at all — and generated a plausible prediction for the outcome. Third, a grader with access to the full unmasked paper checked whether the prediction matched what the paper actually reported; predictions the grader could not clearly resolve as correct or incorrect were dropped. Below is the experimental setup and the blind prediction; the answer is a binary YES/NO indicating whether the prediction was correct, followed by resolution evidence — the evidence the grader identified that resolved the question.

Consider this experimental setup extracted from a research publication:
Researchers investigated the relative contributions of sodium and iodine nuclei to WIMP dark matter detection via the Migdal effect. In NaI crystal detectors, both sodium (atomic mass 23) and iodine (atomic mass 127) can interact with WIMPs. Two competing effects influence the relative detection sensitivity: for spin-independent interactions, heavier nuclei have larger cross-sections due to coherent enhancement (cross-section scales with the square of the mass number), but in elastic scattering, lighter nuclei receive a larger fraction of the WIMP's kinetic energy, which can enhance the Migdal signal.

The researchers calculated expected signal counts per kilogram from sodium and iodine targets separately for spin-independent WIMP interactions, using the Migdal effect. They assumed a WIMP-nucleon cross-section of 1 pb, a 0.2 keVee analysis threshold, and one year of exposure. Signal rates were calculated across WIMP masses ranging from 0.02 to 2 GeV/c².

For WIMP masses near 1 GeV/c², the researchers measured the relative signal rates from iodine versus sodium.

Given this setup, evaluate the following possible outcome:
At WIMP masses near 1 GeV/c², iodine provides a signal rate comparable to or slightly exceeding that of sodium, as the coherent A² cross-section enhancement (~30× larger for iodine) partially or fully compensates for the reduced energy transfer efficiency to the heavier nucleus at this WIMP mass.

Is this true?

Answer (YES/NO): NO